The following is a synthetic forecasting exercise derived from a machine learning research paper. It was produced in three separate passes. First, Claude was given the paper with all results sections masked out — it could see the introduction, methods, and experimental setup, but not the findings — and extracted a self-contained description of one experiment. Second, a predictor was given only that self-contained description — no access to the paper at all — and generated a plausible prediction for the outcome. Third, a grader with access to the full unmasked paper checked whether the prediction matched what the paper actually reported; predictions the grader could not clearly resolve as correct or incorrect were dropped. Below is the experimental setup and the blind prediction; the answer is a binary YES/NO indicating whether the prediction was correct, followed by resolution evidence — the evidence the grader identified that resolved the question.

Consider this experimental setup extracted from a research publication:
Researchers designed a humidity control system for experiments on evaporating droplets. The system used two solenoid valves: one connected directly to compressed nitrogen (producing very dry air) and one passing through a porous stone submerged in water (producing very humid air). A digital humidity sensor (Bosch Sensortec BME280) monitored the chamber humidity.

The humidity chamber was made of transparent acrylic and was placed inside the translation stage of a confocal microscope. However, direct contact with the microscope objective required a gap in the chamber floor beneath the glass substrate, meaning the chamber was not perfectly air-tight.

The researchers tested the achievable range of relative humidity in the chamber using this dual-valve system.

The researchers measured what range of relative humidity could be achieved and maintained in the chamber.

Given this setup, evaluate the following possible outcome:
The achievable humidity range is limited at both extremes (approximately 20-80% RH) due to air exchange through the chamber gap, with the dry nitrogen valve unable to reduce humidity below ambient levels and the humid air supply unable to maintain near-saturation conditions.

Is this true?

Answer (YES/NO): NO